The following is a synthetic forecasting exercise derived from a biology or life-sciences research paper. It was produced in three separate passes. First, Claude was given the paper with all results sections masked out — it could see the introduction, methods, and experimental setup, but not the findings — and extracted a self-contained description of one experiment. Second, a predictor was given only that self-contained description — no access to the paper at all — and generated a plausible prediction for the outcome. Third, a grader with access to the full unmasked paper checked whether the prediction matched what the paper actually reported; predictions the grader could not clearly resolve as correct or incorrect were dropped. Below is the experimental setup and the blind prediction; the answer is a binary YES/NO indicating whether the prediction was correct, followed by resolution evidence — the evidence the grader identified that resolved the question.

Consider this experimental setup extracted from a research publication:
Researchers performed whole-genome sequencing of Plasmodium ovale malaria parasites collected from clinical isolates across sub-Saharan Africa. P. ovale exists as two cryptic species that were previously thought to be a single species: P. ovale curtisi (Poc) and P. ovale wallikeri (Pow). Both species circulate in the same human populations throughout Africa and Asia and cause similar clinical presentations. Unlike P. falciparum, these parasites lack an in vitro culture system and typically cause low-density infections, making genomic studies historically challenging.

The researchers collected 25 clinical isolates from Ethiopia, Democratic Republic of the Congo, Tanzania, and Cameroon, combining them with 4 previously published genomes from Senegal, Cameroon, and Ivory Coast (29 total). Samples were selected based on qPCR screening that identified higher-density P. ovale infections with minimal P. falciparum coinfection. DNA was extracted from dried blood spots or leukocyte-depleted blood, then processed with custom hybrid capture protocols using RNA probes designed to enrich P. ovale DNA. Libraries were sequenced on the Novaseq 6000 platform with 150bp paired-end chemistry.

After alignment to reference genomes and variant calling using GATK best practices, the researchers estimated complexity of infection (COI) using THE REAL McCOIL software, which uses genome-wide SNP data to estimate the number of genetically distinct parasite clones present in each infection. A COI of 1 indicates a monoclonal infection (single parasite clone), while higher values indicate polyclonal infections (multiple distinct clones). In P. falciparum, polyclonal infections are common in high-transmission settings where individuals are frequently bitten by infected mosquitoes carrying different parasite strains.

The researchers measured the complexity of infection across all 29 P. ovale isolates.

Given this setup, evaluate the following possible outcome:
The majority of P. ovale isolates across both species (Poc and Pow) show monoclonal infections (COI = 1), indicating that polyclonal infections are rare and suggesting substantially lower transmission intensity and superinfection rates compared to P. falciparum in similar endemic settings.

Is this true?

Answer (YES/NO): YES